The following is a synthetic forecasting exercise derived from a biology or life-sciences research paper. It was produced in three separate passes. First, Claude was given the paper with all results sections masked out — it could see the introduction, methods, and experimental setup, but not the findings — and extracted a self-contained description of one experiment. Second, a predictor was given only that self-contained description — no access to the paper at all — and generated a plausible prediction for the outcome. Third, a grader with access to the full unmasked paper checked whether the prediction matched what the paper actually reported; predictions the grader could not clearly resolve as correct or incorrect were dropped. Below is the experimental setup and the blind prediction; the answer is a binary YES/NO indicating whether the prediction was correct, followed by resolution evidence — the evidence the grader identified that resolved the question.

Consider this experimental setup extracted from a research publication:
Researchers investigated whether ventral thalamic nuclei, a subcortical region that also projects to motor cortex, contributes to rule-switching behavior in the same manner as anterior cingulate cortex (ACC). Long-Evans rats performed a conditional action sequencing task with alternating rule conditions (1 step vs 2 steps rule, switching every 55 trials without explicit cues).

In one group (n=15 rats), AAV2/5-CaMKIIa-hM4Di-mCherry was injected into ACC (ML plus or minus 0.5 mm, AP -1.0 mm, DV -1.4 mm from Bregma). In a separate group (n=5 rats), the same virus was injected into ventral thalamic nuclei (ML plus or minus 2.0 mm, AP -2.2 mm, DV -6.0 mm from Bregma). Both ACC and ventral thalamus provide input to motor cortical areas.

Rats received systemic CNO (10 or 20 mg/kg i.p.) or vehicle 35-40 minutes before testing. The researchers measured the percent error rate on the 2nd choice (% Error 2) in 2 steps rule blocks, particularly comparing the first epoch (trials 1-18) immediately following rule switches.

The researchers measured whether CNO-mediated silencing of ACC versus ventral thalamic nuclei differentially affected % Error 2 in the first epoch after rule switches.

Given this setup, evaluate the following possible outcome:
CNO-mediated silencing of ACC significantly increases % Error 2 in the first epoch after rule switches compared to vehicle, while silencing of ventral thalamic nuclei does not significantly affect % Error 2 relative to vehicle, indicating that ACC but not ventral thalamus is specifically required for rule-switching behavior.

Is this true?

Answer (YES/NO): YES